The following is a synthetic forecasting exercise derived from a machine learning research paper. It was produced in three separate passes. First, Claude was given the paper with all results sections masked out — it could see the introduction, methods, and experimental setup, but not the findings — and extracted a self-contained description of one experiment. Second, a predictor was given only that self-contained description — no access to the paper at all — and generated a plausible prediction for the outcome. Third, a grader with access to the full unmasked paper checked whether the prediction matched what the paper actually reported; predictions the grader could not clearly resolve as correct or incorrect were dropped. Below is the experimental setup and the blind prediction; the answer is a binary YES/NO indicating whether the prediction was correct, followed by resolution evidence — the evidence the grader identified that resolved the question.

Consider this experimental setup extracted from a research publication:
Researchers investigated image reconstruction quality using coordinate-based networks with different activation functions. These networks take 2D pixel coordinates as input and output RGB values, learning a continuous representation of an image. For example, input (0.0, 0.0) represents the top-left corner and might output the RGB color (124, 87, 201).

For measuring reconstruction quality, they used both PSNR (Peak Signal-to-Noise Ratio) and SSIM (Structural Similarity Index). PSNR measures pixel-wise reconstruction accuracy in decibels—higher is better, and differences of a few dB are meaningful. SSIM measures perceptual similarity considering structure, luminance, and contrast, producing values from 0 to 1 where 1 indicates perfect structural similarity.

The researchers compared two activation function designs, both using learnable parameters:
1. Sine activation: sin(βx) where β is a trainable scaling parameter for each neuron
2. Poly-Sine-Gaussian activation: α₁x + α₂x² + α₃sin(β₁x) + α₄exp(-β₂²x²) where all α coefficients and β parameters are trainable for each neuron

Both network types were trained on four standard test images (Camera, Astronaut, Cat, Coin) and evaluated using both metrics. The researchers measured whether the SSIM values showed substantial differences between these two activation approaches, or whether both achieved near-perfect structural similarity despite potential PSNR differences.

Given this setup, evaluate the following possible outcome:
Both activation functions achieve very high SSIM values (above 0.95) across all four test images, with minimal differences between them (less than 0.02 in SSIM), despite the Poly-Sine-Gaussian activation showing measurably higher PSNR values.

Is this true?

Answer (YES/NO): YES